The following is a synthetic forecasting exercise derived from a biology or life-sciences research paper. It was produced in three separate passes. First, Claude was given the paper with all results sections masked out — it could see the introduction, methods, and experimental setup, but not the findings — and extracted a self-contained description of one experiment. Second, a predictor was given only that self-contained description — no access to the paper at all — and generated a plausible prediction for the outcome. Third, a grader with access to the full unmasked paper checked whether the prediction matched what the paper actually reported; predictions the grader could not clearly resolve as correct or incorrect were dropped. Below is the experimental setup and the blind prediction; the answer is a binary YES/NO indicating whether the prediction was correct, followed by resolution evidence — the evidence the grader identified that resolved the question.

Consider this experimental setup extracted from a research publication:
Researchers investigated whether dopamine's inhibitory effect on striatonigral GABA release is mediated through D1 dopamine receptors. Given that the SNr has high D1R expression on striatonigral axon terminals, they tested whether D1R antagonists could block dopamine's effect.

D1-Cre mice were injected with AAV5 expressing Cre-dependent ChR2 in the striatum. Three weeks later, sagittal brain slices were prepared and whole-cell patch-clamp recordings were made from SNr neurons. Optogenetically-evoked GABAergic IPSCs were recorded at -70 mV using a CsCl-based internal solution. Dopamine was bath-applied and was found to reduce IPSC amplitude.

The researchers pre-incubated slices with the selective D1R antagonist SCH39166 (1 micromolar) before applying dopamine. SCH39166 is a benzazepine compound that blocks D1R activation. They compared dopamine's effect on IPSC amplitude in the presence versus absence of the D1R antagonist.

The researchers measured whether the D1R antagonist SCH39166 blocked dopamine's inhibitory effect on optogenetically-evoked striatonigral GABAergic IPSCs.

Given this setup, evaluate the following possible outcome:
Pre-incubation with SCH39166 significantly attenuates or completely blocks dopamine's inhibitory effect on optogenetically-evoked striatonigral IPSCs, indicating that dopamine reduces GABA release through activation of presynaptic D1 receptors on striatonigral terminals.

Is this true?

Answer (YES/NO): NO